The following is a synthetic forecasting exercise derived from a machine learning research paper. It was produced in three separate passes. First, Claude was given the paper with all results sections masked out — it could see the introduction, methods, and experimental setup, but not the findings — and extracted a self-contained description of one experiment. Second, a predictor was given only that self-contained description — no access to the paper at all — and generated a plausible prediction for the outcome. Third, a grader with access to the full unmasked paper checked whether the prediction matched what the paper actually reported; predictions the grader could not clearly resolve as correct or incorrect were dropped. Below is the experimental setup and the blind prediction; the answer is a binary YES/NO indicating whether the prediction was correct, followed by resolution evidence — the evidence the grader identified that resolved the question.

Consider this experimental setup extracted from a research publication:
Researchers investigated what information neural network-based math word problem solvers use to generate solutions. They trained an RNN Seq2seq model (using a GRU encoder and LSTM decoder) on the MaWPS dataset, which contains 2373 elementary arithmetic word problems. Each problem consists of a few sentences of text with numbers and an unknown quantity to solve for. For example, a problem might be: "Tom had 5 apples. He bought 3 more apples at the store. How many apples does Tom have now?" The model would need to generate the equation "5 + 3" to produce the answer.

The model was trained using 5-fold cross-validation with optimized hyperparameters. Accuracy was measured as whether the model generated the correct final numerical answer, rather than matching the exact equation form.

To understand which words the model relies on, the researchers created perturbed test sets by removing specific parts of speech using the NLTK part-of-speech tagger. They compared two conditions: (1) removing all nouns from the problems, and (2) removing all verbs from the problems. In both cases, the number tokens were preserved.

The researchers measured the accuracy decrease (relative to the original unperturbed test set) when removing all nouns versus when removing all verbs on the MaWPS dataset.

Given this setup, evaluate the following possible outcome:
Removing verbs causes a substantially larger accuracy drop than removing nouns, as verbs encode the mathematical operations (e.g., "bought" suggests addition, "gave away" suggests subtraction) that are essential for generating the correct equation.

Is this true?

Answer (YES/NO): NO